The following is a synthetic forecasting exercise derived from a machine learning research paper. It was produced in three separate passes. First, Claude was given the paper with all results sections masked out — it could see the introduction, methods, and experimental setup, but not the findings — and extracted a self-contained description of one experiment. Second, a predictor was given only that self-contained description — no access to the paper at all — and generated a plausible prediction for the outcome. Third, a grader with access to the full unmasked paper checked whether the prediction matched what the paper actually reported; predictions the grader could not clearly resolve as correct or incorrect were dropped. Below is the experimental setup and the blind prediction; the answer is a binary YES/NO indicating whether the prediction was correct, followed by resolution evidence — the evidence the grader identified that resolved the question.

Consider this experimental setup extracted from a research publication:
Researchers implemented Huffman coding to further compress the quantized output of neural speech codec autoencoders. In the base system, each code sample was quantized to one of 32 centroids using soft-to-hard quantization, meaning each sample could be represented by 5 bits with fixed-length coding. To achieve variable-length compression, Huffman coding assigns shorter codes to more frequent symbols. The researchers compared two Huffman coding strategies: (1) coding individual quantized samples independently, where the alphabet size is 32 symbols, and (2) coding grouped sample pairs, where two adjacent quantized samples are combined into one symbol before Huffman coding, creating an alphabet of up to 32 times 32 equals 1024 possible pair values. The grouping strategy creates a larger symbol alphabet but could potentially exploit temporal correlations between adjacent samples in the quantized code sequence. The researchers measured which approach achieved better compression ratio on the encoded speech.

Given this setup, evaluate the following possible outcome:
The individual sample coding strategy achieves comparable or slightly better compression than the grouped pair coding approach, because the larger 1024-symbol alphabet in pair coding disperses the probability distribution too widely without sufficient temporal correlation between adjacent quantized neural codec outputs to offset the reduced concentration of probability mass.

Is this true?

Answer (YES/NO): NO